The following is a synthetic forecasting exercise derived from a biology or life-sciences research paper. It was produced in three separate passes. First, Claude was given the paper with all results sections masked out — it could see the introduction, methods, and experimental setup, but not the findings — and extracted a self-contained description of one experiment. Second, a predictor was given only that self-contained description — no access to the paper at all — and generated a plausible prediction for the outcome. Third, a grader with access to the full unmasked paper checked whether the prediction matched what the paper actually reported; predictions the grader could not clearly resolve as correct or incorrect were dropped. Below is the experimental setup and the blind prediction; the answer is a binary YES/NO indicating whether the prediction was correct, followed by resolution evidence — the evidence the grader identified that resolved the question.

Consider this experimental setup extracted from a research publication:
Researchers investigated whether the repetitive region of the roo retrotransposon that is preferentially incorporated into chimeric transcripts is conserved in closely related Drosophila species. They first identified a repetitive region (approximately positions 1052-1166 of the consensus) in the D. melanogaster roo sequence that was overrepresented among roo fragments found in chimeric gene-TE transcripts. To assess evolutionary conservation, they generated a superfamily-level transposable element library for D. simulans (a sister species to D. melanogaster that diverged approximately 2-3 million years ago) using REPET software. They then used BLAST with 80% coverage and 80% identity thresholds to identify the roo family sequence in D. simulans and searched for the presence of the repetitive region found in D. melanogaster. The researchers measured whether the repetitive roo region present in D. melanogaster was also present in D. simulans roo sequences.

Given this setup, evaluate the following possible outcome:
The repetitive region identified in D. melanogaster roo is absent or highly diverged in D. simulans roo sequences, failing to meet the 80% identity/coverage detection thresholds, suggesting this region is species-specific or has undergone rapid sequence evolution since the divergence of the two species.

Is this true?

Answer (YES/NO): NO